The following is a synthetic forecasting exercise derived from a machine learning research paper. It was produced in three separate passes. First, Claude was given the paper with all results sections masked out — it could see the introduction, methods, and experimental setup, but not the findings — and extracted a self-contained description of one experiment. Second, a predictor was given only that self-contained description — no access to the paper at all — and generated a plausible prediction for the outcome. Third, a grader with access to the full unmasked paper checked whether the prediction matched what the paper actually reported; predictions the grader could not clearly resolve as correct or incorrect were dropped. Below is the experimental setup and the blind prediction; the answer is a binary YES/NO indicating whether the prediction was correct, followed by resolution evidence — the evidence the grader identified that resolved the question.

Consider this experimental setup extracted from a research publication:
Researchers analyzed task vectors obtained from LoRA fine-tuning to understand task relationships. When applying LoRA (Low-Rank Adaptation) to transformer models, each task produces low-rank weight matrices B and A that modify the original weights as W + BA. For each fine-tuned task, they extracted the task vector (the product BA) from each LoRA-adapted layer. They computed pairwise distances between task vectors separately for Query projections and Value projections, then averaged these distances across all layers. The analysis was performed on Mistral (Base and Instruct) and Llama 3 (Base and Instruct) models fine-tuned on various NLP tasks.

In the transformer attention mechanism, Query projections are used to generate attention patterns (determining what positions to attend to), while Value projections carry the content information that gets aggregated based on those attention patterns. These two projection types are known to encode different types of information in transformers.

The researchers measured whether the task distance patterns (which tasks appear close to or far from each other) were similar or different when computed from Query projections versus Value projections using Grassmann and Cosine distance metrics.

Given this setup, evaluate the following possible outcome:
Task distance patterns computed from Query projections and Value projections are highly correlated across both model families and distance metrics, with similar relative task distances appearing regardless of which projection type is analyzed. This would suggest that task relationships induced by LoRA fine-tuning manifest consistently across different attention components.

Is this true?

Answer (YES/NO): YES